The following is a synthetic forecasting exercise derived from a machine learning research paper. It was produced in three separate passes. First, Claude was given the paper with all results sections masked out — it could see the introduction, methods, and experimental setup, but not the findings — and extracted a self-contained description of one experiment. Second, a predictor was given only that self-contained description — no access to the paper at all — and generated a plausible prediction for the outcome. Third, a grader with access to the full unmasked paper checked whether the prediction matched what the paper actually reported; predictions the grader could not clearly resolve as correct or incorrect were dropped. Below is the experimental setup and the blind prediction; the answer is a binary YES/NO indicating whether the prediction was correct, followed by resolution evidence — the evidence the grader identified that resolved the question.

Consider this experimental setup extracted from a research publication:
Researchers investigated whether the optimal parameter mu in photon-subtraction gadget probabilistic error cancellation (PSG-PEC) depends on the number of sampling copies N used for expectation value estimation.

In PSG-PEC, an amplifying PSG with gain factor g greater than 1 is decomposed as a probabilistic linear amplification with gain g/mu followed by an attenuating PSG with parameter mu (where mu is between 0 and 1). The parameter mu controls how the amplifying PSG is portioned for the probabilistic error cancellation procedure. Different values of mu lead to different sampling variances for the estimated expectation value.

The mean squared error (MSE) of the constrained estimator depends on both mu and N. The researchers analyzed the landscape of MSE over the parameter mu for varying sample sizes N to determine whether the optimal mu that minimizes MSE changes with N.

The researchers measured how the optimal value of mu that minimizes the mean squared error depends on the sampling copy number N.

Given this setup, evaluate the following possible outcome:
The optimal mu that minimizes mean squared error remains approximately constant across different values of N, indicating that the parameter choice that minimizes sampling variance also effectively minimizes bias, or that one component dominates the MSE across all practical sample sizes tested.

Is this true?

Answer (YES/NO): YES